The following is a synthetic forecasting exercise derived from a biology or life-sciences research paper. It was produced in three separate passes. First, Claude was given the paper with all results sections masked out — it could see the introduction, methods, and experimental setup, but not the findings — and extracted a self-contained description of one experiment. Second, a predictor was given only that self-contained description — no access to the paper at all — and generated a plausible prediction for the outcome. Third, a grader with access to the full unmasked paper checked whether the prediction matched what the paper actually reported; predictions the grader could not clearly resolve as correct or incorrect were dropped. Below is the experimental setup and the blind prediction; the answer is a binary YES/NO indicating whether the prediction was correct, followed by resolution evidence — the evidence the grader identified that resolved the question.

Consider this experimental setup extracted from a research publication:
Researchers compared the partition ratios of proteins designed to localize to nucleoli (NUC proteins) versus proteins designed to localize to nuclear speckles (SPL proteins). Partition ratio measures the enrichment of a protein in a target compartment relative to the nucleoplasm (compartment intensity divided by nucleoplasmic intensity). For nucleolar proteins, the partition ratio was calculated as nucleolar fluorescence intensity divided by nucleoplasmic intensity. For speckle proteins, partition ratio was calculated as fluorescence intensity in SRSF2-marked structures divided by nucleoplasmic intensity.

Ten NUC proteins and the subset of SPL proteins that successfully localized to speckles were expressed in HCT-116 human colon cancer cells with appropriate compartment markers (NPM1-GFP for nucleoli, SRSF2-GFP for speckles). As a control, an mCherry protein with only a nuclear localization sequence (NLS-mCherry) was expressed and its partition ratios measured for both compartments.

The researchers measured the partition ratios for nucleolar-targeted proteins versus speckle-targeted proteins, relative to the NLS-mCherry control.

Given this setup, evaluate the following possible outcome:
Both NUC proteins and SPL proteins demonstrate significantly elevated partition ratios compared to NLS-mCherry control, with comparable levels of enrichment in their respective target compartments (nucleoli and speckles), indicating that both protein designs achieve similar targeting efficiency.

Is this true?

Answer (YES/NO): NO